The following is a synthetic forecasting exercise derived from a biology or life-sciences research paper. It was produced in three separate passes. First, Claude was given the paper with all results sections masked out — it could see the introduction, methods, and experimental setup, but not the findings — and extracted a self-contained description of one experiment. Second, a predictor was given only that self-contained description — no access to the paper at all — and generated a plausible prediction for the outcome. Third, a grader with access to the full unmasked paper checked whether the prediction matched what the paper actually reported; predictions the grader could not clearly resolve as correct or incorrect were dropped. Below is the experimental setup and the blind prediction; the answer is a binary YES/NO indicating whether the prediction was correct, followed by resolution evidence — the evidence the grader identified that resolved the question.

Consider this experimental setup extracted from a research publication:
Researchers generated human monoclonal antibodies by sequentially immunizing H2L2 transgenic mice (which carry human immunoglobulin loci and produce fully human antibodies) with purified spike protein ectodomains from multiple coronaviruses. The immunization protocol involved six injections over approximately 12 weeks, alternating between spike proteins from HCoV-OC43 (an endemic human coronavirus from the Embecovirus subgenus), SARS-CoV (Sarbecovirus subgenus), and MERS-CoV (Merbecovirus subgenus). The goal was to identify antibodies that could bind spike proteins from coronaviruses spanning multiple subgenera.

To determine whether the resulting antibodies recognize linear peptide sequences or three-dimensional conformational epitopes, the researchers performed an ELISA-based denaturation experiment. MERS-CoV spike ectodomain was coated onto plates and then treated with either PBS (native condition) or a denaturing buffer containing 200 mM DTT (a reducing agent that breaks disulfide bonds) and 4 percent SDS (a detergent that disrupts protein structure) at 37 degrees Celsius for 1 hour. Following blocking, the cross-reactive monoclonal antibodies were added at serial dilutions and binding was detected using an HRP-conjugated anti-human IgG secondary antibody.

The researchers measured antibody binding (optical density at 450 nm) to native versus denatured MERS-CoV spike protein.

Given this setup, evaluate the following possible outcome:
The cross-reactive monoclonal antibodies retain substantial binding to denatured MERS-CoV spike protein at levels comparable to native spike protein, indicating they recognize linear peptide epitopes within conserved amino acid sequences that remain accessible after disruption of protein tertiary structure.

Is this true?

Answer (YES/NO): YES